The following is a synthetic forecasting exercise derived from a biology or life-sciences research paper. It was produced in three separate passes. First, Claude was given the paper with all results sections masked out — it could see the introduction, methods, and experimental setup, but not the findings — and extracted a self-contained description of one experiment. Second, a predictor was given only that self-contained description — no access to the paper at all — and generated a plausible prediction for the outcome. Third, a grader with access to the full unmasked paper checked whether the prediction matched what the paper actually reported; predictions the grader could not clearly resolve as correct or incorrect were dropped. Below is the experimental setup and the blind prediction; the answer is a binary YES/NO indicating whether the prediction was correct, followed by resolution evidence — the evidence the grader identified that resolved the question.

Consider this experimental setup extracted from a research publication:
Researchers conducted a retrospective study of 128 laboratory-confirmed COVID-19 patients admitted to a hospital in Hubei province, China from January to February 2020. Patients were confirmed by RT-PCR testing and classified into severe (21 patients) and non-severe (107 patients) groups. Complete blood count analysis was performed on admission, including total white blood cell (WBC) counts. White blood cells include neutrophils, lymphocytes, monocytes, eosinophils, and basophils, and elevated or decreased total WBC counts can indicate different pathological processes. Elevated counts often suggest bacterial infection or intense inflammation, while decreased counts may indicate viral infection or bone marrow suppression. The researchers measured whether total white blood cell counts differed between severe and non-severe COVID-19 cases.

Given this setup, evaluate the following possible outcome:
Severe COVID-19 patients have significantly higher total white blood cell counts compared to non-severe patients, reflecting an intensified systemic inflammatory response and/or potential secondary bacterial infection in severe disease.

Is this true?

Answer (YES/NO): YES